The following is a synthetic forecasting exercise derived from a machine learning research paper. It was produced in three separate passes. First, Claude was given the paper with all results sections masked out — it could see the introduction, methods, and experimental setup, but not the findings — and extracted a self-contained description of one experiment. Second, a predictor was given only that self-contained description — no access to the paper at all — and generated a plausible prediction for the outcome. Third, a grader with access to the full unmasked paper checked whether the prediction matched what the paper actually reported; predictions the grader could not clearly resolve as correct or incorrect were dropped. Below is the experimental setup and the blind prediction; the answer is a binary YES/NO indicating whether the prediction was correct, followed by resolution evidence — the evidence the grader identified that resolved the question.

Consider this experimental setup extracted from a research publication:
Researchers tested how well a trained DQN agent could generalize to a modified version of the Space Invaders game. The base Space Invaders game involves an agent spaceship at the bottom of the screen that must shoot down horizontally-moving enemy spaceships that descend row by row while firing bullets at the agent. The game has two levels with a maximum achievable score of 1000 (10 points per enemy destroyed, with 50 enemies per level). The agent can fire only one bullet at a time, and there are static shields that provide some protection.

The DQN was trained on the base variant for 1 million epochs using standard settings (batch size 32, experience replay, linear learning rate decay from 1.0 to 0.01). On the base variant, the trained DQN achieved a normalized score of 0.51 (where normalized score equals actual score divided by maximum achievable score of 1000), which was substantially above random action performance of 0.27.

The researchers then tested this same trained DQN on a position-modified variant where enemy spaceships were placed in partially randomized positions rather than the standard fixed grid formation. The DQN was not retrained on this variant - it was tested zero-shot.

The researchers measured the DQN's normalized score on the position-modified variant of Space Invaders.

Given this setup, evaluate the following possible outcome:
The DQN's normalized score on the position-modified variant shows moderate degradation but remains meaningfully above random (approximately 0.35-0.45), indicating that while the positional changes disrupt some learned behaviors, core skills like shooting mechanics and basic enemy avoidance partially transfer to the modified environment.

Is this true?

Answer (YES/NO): NO